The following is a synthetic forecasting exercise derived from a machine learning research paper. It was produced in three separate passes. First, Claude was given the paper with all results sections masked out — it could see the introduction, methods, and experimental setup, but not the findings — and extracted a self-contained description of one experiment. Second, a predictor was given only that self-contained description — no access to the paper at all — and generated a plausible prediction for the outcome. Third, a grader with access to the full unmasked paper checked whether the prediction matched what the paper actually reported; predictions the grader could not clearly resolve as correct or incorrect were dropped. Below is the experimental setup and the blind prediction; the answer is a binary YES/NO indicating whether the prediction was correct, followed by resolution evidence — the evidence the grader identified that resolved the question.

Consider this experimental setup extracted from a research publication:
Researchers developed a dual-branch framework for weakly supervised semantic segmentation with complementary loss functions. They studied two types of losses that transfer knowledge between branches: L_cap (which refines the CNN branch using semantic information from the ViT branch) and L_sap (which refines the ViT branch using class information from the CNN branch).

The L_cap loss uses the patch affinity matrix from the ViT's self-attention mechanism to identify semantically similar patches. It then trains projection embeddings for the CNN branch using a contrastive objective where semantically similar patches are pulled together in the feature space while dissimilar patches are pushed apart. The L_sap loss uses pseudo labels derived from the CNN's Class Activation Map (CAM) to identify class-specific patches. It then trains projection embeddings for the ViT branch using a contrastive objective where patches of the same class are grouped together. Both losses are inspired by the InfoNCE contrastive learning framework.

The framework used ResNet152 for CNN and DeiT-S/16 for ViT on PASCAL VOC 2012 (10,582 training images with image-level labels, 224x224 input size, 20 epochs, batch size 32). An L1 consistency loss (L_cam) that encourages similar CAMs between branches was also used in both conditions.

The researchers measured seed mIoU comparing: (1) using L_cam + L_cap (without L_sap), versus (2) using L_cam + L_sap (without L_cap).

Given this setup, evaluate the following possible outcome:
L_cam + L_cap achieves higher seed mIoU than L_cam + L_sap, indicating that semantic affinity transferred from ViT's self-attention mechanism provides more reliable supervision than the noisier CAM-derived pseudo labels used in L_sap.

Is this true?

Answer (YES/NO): NO